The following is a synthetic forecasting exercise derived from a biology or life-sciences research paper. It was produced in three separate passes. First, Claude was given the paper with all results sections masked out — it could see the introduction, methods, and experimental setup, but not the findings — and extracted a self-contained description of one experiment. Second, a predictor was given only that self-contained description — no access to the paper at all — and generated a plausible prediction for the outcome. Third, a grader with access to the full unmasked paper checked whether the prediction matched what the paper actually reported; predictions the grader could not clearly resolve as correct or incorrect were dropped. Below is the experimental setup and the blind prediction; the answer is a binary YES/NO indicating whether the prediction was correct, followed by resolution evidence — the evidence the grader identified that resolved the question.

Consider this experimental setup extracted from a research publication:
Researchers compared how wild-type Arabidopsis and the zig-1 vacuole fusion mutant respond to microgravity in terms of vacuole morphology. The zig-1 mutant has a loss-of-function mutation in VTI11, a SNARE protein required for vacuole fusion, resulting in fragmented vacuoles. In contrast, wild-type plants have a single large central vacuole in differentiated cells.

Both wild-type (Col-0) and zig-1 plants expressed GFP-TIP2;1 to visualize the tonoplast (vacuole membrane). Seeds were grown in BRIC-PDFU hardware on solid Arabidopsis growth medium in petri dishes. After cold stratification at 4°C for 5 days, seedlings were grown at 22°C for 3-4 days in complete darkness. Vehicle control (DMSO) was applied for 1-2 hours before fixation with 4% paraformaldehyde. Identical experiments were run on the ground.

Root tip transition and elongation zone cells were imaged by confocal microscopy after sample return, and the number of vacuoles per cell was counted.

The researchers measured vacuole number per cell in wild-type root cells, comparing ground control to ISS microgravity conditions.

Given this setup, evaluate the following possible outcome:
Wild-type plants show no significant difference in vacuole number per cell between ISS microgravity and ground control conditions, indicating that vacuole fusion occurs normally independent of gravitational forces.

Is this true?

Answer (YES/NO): YES